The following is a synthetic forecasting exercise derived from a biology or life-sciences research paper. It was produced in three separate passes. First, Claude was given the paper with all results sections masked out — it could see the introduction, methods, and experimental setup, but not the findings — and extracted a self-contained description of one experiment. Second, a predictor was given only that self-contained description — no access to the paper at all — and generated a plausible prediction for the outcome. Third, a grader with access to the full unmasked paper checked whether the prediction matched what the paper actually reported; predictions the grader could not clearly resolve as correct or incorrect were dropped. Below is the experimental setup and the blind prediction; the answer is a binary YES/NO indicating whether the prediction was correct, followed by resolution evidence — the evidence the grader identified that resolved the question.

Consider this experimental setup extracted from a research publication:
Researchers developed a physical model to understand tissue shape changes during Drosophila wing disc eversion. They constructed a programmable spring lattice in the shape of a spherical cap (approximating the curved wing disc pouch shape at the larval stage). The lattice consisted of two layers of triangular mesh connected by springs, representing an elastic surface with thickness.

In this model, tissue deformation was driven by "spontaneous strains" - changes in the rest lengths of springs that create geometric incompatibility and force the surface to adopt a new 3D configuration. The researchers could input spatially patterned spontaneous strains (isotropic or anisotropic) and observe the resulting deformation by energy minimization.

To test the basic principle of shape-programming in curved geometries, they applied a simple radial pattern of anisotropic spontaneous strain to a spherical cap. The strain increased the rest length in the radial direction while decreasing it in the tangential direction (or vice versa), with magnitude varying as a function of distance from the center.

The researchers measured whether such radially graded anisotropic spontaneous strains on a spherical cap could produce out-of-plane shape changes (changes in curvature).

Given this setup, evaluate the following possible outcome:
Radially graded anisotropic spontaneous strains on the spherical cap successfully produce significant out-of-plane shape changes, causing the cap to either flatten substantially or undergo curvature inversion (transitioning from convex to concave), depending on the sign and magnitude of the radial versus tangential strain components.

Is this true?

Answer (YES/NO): YES